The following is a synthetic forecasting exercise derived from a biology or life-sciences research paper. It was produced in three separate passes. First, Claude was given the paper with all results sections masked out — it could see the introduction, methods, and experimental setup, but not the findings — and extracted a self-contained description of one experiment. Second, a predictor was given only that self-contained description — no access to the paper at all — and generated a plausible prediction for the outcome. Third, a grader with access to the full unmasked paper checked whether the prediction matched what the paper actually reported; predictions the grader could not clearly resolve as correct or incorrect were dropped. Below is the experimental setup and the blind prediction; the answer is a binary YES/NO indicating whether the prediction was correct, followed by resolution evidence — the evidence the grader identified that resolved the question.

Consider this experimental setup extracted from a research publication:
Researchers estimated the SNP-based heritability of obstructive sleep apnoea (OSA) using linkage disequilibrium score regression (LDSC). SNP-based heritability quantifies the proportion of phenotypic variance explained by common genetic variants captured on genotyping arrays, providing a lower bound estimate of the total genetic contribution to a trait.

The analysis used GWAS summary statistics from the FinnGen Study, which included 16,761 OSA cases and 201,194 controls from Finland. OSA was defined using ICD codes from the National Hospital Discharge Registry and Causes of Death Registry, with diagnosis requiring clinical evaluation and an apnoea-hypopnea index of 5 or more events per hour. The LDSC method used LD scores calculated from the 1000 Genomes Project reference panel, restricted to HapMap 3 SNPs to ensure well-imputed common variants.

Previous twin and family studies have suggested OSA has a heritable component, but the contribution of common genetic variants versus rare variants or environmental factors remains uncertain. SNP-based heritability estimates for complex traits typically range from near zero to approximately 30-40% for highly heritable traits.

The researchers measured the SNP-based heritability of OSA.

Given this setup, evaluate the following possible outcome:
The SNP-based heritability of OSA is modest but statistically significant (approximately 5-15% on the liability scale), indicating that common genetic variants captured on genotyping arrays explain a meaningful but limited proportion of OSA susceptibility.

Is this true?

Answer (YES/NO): YES